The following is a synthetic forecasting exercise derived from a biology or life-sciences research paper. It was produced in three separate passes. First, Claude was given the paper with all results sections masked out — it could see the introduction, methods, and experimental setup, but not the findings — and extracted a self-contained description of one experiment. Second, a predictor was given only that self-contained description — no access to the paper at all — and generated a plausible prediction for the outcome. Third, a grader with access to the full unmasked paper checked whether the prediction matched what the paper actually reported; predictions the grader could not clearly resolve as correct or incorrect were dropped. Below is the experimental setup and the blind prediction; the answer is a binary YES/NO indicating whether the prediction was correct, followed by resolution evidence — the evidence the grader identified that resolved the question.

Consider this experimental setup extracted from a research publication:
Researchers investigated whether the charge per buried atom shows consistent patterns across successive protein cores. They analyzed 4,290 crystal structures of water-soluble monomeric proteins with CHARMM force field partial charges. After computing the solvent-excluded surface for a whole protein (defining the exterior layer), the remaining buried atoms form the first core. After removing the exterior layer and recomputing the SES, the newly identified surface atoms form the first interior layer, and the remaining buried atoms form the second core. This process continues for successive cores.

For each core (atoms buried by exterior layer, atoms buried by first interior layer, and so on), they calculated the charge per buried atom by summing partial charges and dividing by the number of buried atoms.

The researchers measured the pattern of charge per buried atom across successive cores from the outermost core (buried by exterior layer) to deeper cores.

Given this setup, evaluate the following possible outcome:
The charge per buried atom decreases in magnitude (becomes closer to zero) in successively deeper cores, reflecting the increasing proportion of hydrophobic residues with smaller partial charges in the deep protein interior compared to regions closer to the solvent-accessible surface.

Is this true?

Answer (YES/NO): NO